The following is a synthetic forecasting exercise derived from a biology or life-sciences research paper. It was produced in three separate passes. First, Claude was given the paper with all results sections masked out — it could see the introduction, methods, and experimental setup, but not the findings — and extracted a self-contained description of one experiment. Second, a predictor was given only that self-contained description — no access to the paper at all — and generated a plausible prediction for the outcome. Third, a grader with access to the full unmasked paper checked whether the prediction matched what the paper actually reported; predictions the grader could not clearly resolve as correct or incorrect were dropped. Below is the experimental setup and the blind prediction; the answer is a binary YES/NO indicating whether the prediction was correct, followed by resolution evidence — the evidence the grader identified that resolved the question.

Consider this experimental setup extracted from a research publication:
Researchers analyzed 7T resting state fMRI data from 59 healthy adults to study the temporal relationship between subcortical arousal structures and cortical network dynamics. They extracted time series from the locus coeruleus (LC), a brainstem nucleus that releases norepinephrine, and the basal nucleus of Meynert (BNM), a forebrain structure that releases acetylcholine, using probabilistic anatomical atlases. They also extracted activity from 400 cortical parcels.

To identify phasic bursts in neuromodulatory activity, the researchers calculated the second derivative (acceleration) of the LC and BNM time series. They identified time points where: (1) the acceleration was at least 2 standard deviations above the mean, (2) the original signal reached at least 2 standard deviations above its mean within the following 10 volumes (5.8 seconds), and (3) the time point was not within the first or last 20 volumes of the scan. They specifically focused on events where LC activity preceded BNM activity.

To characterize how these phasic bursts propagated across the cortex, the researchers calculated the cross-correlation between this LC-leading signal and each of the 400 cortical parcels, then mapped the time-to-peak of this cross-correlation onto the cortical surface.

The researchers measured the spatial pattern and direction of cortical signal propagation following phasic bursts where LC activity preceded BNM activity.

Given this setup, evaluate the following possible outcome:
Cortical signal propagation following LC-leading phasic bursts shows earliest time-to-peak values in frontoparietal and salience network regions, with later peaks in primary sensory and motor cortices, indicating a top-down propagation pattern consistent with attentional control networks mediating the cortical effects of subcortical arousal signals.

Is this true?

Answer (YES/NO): NO